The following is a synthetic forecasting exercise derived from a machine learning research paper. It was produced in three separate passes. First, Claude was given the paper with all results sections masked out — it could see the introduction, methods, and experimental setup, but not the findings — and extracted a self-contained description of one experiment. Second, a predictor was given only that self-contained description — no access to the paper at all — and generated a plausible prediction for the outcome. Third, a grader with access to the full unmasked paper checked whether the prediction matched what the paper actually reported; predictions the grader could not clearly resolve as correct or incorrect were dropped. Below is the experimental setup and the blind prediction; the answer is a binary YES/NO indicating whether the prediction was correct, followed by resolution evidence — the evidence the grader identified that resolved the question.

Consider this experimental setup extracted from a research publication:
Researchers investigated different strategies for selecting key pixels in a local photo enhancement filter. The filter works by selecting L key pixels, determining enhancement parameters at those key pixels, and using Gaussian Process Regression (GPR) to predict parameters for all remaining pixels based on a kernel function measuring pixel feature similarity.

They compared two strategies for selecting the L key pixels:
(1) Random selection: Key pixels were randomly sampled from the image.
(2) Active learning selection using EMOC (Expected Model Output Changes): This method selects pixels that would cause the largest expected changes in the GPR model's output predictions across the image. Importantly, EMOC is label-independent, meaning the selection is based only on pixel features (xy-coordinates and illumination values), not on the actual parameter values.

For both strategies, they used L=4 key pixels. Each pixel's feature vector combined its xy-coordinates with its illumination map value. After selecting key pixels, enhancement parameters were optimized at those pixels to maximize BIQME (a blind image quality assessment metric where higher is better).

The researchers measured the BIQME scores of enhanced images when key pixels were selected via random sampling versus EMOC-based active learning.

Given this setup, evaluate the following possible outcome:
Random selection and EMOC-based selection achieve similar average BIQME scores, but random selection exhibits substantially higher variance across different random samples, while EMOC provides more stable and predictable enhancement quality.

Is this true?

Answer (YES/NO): NO